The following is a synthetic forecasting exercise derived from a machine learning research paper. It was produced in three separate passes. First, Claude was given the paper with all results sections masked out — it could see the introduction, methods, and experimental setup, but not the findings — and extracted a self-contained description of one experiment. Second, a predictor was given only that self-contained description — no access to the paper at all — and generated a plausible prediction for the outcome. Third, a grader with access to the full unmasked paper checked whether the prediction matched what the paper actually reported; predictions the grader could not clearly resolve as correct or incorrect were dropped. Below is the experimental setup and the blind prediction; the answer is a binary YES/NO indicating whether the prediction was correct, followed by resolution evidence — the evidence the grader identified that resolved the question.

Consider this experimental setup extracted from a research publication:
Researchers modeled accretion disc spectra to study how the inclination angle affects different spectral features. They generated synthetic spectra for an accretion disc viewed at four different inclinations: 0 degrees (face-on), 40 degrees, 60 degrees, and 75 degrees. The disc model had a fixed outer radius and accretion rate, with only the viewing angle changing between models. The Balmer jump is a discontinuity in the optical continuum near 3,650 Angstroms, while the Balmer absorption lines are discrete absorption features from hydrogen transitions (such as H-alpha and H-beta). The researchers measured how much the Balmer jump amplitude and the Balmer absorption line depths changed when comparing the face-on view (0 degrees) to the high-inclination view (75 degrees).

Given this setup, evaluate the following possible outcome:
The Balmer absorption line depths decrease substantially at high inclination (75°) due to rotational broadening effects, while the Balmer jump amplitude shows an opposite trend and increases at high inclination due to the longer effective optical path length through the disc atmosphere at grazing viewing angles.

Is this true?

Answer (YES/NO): NO